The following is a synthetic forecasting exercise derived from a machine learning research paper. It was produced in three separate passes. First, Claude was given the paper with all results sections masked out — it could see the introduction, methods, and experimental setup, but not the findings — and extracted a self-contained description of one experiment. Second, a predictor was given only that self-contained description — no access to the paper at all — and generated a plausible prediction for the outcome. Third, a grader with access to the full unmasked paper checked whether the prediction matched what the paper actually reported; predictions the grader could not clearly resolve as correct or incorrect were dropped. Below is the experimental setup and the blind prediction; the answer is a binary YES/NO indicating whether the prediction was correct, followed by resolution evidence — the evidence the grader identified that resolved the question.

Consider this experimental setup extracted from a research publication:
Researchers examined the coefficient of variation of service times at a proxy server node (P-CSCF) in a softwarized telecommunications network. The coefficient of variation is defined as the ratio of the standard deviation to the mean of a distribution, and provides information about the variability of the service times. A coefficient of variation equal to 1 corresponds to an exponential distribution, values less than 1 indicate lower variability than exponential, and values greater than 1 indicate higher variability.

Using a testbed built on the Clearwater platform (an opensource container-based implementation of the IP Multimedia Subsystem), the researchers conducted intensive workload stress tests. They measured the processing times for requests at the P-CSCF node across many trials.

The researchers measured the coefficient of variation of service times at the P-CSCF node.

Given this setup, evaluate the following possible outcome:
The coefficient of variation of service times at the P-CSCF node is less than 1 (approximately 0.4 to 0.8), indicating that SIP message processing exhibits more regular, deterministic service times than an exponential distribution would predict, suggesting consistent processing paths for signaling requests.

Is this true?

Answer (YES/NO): NO